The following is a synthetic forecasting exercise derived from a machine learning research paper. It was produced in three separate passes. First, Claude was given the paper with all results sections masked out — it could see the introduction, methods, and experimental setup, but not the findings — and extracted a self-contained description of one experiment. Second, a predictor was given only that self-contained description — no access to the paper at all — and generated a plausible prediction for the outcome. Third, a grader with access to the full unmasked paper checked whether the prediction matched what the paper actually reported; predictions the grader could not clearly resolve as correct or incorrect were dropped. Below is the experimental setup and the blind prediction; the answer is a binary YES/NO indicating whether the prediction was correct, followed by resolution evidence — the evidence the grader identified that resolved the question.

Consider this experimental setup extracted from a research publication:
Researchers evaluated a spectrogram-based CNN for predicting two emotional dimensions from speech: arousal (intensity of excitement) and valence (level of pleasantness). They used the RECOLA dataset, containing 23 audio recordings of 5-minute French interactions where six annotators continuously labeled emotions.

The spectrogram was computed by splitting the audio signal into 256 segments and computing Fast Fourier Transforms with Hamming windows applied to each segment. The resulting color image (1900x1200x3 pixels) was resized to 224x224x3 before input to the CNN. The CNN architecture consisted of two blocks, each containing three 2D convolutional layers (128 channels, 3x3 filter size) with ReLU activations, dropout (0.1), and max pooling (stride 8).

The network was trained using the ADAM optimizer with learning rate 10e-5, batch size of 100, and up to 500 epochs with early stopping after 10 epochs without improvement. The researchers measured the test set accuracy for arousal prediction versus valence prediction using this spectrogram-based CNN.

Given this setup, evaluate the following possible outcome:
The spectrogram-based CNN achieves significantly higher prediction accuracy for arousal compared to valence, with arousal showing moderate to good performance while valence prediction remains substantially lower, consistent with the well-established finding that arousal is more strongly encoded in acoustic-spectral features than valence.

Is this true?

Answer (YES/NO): NO